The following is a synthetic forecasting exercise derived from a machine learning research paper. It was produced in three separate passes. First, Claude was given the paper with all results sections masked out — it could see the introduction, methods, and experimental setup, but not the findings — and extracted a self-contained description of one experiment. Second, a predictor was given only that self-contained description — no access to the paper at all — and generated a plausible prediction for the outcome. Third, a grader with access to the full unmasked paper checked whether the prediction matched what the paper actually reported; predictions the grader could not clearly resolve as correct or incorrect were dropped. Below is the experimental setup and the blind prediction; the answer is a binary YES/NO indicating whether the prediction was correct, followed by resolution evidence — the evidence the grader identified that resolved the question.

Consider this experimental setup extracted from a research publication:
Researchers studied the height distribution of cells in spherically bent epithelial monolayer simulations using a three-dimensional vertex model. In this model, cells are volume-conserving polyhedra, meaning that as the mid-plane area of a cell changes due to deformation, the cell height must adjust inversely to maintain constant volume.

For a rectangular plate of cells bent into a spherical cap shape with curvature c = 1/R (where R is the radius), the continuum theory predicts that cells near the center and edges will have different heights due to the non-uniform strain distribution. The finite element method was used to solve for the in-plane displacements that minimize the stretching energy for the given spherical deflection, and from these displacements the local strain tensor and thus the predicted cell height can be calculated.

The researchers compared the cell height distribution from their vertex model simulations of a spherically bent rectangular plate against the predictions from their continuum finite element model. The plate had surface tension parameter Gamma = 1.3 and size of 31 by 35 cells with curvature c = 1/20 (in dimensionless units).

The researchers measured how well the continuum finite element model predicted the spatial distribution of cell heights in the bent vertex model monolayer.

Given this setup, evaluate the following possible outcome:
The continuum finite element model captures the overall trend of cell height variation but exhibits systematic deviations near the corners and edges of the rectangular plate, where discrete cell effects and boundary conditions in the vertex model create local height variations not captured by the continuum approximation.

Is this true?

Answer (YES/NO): NO